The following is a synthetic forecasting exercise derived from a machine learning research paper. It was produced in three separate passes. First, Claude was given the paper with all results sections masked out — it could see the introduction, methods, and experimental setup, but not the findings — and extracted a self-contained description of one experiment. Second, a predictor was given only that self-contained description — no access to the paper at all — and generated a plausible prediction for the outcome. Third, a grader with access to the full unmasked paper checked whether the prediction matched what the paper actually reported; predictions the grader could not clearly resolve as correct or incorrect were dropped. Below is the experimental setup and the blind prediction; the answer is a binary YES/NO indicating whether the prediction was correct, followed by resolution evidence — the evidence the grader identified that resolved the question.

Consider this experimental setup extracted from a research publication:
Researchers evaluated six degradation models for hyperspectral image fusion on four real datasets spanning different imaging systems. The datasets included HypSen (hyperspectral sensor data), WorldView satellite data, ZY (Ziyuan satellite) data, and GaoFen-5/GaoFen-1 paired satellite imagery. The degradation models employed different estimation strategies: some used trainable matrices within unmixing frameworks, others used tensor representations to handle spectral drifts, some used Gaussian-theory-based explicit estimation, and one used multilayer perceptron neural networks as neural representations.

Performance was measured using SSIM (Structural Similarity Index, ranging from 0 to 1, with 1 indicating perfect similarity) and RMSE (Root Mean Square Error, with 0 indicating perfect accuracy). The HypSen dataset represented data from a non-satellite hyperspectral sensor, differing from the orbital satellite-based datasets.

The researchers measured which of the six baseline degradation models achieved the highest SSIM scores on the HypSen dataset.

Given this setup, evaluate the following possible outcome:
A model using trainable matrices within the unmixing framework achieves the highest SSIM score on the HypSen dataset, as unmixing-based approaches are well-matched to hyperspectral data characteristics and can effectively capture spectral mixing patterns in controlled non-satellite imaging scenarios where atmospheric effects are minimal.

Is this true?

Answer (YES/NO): NO